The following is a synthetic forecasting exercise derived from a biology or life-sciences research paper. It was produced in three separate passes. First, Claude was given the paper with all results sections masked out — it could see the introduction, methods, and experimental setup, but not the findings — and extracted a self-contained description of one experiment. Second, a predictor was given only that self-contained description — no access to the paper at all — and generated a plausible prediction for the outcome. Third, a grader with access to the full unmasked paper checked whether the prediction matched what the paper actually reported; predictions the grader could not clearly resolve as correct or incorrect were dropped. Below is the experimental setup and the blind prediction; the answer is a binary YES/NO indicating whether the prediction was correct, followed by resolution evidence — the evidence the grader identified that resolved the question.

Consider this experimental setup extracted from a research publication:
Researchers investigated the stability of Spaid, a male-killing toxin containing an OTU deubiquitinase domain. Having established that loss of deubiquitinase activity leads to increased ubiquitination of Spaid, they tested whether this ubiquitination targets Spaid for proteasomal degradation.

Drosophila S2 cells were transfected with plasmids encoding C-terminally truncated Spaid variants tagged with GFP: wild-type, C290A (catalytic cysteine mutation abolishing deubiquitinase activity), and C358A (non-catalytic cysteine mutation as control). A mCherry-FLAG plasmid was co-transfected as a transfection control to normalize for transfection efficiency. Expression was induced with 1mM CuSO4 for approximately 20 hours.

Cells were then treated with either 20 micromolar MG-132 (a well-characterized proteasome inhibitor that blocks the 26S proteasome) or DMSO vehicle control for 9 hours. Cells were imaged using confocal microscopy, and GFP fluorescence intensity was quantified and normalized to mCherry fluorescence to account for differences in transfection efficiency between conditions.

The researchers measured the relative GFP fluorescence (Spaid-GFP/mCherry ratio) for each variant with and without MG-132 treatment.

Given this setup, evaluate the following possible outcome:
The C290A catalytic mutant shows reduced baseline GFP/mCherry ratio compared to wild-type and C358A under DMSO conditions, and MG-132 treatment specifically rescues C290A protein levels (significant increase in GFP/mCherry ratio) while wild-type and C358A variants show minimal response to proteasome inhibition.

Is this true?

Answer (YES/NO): NO